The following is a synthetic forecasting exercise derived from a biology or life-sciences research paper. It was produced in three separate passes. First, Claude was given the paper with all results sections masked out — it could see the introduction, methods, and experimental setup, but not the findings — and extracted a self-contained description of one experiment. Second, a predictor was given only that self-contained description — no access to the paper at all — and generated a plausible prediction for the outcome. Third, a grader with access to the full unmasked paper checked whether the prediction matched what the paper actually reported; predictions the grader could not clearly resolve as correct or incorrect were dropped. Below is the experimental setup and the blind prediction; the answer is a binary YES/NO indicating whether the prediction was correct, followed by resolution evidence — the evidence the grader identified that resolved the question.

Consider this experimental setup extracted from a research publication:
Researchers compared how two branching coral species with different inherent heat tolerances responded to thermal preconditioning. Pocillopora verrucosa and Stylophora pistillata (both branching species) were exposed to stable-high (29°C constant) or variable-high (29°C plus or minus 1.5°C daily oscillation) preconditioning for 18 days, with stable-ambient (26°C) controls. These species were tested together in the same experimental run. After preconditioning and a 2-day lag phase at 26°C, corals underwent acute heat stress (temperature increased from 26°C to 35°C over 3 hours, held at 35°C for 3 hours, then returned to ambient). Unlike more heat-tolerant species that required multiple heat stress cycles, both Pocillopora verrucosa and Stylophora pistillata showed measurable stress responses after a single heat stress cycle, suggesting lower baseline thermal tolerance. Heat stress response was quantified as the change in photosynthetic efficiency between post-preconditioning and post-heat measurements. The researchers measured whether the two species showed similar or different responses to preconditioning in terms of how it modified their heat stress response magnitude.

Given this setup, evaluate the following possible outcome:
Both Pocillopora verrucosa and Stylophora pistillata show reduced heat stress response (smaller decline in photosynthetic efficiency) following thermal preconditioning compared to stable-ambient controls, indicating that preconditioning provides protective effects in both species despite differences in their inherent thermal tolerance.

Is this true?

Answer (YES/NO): NO